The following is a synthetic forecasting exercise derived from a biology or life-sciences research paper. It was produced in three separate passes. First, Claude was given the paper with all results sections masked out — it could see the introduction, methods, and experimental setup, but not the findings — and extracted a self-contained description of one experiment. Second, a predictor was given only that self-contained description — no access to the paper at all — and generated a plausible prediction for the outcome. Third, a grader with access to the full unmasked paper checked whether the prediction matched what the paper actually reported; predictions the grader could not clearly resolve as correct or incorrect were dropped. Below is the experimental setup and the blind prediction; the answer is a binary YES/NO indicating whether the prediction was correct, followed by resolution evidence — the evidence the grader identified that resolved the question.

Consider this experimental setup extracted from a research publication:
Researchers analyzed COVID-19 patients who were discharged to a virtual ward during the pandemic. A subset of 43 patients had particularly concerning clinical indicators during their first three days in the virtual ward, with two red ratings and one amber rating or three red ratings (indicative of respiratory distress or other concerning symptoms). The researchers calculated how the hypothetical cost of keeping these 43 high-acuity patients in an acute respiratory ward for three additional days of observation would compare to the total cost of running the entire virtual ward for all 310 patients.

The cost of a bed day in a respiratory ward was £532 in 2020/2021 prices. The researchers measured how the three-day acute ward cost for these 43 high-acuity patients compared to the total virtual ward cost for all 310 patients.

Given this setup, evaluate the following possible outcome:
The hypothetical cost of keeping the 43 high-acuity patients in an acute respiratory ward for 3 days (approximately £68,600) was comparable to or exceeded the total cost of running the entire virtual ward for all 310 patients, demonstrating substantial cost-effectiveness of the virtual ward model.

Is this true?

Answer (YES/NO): YES